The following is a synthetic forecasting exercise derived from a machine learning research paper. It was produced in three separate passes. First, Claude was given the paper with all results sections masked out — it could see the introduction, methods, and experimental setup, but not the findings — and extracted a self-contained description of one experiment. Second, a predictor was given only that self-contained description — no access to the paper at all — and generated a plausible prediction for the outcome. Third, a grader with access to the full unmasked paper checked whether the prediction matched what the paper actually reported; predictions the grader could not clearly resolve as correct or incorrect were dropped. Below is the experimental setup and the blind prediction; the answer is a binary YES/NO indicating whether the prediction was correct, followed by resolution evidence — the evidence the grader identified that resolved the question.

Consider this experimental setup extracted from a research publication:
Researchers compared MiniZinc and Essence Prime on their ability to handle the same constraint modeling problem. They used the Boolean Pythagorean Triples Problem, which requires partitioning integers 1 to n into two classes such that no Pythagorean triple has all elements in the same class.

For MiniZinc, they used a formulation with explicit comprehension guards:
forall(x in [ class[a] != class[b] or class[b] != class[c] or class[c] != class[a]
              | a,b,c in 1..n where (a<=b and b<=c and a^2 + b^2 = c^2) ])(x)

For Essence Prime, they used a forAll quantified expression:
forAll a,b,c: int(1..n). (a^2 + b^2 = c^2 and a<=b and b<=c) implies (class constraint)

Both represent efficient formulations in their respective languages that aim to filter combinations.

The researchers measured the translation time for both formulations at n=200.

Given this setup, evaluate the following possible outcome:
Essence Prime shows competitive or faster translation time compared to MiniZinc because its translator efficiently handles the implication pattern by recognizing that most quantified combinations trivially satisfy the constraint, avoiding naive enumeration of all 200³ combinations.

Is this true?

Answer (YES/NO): NO